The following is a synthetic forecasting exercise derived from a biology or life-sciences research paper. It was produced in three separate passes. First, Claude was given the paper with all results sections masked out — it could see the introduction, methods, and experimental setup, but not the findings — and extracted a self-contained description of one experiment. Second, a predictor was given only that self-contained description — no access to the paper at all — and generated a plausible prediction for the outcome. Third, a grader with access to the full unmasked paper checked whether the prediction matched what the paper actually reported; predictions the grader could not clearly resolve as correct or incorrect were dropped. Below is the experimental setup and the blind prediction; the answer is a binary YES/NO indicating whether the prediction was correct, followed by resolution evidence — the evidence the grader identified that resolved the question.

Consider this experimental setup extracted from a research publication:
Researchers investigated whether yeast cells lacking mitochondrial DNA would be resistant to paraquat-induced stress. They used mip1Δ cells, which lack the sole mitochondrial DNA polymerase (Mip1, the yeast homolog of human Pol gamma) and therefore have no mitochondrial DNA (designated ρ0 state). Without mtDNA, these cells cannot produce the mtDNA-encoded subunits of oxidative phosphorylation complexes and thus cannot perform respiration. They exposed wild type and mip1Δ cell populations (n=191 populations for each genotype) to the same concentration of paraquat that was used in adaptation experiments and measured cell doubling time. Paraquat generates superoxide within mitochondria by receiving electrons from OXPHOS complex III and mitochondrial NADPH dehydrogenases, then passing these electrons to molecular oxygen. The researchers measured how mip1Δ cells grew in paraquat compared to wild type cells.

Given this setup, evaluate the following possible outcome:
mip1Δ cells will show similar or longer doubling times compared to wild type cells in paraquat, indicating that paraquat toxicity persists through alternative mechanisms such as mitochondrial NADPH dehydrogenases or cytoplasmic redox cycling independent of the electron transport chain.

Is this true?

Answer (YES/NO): NO